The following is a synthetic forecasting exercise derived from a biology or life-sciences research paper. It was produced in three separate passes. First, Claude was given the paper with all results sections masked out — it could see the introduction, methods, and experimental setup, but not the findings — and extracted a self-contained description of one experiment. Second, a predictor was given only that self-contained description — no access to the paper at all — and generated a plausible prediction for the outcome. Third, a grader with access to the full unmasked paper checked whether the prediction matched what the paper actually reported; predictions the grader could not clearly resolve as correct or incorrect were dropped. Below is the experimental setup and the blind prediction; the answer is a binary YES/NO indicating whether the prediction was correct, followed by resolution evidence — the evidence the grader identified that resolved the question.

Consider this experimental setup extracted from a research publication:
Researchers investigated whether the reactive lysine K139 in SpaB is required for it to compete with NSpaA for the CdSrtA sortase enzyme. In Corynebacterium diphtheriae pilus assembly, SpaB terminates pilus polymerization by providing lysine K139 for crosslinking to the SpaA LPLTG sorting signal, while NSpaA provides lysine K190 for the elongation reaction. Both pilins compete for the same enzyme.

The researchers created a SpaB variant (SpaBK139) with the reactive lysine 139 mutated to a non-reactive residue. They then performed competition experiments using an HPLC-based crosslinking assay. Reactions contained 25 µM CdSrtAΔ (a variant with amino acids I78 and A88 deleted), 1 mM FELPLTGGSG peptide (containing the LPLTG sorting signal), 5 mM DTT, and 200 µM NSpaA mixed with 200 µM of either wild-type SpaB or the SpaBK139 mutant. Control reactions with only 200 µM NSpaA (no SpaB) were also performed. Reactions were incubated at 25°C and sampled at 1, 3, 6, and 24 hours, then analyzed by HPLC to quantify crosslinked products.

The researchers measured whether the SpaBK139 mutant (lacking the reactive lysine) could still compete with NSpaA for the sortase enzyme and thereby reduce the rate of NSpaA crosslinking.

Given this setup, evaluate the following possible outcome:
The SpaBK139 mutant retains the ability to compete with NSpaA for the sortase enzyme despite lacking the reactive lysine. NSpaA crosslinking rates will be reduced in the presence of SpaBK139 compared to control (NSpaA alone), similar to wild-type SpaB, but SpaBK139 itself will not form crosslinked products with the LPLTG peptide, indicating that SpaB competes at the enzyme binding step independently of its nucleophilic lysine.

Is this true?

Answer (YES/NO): YES